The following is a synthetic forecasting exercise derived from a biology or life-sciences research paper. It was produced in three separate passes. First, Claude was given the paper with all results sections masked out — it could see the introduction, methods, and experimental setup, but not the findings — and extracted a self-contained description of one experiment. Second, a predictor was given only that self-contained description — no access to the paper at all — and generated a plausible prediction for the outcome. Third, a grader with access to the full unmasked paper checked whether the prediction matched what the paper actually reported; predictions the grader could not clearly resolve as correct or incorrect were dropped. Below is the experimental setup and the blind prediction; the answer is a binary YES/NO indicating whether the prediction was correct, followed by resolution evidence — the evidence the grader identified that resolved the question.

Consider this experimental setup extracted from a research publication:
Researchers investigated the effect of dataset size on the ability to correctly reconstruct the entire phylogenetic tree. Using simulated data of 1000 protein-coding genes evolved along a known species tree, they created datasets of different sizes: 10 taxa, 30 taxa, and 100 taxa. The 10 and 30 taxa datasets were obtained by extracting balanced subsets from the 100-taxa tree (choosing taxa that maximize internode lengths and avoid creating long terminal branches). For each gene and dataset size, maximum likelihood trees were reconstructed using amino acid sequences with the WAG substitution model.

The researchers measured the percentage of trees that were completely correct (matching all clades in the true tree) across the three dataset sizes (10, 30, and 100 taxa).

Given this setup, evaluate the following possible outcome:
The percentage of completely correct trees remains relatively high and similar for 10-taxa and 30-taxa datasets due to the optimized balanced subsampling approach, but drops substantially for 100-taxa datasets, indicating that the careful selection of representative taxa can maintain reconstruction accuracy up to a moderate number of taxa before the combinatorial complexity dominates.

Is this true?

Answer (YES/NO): NO